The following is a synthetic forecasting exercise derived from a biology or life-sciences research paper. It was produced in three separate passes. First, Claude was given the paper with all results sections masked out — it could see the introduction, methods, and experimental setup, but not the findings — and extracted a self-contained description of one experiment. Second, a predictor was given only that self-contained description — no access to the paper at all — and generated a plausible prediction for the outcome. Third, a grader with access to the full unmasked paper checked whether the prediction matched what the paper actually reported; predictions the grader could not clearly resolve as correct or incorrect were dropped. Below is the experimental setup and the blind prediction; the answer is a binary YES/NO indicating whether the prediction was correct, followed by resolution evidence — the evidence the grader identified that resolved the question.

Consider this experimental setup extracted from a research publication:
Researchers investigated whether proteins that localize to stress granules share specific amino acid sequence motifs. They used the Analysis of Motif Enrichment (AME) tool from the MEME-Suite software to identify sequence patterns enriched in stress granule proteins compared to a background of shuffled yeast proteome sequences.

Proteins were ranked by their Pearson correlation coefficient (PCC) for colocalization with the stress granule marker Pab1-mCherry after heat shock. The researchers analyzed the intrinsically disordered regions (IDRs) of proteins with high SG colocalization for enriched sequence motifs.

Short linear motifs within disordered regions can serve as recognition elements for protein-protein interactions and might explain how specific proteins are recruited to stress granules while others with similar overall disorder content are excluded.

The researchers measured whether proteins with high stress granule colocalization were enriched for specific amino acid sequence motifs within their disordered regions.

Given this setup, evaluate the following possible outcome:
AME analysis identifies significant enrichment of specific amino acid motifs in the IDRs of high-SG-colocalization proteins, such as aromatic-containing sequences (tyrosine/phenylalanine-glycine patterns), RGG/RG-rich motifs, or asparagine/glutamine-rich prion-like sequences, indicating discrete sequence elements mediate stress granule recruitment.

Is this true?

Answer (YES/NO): NO